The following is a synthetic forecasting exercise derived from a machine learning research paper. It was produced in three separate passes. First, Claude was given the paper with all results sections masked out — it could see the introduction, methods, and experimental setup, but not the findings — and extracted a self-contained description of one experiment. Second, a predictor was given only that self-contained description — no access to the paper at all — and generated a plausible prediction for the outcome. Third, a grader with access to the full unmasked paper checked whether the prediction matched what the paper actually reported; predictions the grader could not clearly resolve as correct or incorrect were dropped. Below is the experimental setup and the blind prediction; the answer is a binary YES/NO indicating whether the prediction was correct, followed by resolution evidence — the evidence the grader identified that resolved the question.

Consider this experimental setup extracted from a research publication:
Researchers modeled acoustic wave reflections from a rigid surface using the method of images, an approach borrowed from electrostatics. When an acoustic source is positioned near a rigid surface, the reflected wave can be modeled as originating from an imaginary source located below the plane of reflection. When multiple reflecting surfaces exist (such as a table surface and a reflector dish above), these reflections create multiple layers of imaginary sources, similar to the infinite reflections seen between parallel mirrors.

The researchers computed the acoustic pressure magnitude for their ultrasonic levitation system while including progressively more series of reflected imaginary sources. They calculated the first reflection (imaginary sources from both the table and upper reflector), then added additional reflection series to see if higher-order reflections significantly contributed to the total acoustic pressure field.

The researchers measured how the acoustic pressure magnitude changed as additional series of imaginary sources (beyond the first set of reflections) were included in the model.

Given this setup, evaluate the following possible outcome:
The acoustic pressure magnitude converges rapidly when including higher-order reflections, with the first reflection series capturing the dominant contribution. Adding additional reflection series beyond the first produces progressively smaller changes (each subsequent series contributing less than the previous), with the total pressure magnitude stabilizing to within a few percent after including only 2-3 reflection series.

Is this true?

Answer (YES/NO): NO